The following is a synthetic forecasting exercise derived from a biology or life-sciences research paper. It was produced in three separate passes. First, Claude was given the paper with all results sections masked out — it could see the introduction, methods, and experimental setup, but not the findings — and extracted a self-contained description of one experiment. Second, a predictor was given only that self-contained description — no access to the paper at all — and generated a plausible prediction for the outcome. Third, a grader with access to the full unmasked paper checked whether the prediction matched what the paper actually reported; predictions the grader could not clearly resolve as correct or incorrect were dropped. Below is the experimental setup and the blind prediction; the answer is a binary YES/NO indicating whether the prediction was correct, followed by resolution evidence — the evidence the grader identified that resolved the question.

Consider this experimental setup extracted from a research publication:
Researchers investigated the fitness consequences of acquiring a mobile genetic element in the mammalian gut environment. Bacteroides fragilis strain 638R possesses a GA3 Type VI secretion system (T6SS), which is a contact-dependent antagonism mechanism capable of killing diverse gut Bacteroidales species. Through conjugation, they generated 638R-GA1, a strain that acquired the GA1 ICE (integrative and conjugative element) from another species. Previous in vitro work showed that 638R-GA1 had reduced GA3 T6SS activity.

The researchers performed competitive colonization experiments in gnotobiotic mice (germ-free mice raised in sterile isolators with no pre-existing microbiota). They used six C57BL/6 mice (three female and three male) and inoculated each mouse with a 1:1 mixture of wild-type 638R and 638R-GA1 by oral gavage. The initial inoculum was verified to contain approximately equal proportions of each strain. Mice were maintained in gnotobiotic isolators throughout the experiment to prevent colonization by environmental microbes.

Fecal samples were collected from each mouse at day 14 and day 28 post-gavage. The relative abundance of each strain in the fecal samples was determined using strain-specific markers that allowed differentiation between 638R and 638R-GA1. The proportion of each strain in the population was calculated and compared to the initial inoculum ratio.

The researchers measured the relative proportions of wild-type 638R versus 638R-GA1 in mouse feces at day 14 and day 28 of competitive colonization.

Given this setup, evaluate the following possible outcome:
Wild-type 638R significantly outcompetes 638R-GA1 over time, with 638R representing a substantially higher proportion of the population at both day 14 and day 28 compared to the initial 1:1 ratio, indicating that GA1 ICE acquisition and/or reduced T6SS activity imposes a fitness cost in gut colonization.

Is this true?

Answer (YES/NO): NO